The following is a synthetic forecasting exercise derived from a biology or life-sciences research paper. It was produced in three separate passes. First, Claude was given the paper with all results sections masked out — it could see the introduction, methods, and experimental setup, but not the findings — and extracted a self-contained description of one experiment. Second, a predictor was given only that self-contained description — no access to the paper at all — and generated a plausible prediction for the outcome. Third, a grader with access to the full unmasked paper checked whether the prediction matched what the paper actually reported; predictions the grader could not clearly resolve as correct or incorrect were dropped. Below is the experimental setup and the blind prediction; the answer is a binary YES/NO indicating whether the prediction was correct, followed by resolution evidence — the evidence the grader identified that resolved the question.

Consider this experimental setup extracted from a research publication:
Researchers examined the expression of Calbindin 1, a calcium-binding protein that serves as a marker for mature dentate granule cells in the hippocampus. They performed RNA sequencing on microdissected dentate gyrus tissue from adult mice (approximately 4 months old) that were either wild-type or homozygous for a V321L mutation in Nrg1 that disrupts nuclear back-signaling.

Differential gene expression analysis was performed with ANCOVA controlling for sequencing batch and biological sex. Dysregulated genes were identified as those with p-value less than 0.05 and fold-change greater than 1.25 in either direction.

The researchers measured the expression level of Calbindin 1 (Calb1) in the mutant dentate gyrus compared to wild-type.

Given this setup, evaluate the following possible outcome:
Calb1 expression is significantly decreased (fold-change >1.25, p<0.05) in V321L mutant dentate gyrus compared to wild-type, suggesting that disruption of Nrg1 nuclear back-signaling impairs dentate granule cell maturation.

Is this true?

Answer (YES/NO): YES